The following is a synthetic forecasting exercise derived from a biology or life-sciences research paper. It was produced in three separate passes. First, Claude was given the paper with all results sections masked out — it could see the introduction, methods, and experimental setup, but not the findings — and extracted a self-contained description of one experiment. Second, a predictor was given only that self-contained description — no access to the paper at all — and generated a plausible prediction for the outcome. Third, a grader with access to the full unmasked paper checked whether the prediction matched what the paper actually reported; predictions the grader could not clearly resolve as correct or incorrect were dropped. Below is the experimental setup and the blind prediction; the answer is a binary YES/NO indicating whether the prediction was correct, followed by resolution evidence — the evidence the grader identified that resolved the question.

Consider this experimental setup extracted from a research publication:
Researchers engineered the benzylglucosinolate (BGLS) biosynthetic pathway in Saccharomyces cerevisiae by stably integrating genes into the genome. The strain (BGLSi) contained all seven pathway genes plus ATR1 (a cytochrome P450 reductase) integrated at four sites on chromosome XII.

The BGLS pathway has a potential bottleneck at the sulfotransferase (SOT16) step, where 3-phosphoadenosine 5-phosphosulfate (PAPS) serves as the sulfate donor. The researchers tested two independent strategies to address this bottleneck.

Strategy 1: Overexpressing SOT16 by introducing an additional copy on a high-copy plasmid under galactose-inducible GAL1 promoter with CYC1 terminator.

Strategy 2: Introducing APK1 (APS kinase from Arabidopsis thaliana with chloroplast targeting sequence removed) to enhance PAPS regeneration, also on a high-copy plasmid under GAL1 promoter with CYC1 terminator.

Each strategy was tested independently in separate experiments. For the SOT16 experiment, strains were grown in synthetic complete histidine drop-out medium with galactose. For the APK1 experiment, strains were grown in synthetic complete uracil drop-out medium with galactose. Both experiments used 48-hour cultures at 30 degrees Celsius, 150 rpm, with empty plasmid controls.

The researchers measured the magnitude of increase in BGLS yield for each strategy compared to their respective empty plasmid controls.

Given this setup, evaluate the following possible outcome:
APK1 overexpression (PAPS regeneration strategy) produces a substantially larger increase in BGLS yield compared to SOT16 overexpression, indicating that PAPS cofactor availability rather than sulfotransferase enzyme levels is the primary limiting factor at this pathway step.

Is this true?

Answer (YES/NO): NO